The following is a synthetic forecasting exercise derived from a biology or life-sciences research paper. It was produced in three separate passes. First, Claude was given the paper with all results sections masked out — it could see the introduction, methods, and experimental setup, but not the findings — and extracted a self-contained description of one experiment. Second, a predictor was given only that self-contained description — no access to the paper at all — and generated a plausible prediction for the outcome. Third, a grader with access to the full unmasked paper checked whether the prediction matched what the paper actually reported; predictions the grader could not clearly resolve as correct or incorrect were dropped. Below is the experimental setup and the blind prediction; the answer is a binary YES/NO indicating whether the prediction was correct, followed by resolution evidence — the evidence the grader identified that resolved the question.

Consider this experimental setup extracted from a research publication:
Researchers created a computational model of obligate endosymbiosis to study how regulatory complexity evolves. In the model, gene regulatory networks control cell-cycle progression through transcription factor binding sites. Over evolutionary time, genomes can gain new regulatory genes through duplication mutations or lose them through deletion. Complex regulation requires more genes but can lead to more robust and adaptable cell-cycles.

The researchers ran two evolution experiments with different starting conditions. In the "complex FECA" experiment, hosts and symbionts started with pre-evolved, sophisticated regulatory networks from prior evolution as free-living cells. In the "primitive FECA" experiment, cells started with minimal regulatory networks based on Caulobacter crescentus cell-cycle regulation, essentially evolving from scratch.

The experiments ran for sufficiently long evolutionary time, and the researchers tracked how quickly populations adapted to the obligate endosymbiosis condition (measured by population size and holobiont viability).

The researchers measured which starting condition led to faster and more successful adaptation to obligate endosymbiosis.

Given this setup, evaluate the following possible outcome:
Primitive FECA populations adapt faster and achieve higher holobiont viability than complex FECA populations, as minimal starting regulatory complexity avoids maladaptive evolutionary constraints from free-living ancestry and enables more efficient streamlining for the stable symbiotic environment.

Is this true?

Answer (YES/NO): NO